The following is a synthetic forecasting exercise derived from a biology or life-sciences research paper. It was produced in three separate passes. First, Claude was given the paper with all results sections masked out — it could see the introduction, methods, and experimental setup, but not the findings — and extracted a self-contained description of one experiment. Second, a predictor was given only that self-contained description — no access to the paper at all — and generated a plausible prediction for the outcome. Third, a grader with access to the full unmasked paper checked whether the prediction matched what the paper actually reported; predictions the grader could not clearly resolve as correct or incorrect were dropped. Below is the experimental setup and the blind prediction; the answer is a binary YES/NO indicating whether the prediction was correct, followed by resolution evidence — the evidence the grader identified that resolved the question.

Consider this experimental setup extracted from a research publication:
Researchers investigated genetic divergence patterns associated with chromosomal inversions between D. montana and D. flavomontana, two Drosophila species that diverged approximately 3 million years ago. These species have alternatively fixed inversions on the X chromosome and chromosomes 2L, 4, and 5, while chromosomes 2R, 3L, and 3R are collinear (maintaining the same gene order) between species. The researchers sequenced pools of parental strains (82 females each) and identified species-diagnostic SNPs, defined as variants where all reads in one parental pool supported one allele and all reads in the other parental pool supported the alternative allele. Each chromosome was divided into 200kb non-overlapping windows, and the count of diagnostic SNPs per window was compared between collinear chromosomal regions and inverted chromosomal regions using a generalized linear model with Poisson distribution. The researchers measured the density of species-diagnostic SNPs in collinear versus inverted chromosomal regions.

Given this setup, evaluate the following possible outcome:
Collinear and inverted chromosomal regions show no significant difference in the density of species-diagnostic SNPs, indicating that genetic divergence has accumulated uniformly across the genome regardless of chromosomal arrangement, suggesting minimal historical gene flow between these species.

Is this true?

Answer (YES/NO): NO